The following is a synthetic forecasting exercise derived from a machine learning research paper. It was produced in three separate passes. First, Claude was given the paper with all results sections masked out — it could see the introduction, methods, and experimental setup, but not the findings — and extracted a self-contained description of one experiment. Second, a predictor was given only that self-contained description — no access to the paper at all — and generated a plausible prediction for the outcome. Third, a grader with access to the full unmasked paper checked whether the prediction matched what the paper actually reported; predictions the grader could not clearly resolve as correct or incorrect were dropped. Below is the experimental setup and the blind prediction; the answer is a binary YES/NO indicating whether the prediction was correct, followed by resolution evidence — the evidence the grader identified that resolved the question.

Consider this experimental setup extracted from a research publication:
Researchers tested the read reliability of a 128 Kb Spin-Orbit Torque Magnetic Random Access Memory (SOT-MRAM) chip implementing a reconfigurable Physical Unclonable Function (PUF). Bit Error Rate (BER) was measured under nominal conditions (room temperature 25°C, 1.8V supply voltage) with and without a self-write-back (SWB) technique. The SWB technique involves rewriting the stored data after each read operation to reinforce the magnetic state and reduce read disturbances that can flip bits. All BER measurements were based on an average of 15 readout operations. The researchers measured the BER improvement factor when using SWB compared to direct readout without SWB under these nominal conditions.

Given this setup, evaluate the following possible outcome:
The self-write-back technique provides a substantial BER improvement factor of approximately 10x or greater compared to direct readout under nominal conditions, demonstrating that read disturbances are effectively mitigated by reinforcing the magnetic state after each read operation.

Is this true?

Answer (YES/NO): YES